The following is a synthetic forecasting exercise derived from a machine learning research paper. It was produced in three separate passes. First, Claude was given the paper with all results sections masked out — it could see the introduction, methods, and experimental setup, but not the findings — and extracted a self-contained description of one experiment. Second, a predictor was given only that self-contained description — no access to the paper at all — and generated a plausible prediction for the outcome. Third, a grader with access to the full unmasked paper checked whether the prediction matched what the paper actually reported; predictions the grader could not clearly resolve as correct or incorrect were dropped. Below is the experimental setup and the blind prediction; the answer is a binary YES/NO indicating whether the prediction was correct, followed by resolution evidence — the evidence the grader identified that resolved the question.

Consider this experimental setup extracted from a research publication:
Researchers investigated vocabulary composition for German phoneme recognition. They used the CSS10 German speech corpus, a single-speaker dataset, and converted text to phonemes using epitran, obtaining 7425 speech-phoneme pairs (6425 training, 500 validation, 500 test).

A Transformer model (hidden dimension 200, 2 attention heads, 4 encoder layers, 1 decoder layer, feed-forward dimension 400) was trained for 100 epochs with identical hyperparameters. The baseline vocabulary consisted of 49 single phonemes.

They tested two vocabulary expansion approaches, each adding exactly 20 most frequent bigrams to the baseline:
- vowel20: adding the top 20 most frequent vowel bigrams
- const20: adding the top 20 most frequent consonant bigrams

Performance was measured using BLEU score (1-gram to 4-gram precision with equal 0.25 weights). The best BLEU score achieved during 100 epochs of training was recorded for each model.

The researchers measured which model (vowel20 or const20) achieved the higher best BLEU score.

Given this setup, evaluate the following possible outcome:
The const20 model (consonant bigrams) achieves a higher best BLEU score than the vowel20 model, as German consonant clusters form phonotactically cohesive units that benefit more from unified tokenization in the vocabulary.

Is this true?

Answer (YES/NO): YES